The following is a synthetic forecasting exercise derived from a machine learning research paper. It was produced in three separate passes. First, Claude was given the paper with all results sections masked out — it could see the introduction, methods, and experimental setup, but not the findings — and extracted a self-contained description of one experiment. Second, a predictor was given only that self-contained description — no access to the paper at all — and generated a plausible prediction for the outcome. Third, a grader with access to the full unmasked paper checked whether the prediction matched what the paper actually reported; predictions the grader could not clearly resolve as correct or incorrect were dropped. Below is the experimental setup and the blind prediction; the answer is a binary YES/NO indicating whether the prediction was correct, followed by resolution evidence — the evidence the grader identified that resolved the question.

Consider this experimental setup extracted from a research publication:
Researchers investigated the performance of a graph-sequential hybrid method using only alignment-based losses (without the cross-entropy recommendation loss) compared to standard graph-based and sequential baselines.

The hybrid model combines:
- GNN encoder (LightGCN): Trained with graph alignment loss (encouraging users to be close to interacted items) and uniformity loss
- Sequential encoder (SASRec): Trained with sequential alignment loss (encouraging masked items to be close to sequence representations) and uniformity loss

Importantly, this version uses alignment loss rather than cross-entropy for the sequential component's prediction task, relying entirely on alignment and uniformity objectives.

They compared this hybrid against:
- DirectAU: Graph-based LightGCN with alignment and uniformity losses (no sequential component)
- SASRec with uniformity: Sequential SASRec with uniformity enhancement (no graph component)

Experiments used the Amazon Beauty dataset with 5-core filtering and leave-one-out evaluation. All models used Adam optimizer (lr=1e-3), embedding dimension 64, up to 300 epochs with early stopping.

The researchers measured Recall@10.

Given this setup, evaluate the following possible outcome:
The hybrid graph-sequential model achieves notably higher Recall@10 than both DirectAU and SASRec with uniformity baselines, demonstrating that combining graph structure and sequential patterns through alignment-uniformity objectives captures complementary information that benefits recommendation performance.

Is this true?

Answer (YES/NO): NO